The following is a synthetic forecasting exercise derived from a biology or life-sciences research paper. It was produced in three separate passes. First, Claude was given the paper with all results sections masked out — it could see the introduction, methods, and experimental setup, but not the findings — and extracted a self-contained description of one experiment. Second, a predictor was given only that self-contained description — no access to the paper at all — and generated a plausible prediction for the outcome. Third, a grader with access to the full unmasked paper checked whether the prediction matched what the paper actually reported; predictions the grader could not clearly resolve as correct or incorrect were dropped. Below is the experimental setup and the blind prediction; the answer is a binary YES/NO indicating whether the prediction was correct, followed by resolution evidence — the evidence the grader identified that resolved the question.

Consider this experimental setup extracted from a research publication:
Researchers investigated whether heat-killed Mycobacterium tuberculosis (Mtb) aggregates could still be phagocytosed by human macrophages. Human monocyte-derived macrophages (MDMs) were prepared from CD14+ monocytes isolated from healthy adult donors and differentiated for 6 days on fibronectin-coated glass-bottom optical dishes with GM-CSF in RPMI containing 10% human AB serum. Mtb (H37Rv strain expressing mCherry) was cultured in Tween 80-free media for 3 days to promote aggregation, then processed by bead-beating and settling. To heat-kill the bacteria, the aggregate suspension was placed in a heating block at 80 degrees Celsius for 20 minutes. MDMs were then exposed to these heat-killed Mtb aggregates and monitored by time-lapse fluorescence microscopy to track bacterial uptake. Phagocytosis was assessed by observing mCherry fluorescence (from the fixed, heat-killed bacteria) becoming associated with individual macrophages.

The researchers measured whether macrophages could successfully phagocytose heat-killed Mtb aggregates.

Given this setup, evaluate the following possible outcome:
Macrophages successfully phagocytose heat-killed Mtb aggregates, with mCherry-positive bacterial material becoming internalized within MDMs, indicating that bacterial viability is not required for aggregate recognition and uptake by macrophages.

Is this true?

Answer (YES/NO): YES